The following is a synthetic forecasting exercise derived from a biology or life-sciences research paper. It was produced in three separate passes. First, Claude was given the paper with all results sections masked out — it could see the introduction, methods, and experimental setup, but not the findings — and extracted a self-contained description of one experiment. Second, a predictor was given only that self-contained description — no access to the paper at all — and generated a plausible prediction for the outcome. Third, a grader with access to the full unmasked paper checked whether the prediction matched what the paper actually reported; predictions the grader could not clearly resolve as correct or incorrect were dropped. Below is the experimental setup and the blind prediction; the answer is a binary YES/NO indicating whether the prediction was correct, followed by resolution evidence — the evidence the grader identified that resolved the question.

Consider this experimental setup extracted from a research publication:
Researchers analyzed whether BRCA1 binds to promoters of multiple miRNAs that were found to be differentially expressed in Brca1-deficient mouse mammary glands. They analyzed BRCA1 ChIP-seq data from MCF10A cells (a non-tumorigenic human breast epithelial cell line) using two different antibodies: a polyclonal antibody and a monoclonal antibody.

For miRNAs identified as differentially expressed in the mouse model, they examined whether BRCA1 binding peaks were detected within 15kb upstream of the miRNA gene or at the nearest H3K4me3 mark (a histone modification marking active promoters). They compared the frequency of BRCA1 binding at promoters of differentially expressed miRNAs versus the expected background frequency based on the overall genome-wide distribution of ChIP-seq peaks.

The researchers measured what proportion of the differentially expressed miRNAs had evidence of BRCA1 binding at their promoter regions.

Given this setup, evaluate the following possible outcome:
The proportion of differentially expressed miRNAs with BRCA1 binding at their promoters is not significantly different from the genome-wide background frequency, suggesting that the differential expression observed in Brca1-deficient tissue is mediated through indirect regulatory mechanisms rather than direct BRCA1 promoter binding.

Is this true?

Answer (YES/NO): NO